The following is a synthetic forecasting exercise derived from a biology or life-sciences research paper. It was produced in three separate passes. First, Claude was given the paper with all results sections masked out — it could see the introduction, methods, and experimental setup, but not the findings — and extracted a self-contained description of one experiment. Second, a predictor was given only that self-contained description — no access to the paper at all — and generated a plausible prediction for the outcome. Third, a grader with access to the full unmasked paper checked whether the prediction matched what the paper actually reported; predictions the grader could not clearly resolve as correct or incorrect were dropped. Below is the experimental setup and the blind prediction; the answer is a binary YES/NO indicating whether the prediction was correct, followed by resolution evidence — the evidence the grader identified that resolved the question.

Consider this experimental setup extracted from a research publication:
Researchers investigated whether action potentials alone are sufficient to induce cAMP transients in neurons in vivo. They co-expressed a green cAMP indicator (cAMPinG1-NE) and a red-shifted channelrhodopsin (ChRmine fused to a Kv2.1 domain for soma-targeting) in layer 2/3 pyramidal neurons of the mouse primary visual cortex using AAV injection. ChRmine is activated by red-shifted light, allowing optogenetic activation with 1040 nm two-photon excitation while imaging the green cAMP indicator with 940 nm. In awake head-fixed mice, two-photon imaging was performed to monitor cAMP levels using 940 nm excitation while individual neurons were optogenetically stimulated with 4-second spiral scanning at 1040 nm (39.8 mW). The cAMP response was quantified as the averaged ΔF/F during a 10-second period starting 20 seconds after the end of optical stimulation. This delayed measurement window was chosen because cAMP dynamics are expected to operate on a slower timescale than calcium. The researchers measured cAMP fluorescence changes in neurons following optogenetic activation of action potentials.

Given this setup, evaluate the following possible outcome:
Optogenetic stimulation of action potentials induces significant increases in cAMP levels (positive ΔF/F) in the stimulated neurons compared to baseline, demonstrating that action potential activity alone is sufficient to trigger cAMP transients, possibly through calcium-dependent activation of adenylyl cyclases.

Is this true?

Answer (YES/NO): YES